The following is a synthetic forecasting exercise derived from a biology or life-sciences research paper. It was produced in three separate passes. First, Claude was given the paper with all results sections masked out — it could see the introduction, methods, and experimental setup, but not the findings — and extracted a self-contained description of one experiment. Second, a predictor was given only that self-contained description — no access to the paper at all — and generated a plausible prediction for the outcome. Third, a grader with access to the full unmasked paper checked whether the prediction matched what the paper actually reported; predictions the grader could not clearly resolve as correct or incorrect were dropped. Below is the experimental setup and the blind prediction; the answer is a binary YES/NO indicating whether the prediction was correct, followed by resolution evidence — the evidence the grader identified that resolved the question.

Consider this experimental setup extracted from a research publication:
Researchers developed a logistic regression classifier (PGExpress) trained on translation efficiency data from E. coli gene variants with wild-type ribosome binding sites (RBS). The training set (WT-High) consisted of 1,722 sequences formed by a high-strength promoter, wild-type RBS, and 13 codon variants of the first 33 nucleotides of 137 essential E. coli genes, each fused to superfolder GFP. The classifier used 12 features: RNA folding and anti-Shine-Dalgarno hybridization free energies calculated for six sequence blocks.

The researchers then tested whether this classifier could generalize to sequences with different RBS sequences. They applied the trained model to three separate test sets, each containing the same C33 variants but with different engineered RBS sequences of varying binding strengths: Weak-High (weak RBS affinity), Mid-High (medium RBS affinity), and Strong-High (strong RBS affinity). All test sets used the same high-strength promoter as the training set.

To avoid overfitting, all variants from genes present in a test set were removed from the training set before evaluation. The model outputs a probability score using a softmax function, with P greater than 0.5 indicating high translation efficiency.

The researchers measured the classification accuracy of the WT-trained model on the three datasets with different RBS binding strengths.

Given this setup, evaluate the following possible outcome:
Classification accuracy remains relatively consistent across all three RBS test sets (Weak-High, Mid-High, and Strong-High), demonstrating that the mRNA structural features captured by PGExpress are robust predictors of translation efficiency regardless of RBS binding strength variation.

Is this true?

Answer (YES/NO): NO